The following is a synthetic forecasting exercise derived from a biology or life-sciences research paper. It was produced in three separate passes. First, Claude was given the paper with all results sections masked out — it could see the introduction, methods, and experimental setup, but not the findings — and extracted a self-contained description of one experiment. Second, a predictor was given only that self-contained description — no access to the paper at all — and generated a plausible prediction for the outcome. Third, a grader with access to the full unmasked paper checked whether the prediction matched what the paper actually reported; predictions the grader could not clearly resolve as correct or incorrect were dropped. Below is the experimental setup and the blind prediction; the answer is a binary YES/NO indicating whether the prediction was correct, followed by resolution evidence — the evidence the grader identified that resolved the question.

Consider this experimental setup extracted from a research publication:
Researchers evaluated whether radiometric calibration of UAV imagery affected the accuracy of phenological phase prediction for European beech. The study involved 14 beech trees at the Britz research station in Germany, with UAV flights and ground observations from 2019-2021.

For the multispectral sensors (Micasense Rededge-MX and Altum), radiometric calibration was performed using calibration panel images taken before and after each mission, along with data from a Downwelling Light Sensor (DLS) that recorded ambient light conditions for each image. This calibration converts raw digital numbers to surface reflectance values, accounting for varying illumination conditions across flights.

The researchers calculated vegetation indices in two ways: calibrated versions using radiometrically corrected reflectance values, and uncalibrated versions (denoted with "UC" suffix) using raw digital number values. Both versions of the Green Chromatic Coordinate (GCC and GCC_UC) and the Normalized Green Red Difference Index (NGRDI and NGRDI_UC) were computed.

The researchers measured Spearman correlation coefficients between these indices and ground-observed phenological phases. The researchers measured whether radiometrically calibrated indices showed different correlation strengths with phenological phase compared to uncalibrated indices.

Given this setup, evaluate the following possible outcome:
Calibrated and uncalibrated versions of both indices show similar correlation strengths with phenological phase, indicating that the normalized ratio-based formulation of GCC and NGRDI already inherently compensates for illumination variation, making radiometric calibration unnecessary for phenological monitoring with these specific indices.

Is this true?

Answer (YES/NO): NO